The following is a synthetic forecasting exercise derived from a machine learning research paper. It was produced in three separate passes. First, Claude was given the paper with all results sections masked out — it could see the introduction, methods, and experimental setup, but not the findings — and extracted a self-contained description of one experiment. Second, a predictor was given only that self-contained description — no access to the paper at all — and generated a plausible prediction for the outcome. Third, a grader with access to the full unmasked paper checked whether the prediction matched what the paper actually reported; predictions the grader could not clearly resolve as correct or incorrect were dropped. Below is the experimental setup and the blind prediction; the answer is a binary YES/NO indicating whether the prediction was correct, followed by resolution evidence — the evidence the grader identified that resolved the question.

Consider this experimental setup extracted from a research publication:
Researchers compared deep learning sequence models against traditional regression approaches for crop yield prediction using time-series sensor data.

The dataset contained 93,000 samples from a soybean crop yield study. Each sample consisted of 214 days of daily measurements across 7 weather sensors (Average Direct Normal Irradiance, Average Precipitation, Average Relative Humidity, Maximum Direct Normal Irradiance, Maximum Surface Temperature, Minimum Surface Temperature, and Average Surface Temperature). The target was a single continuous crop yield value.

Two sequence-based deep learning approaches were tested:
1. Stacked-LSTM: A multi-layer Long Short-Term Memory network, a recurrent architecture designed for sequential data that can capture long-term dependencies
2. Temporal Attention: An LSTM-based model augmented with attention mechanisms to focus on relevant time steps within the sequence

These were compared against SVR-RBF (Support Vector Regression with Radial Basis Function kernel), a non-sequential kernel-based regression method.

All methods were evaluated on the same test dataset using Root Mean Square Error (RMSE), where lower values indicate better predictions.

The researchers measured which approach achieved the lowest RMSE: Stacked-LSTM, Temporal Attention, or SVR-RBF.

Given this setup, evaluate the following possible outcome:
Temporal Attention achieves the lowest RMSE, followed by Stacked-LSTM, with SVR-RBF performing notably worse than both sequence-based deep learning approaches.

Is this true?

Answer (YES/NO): YES